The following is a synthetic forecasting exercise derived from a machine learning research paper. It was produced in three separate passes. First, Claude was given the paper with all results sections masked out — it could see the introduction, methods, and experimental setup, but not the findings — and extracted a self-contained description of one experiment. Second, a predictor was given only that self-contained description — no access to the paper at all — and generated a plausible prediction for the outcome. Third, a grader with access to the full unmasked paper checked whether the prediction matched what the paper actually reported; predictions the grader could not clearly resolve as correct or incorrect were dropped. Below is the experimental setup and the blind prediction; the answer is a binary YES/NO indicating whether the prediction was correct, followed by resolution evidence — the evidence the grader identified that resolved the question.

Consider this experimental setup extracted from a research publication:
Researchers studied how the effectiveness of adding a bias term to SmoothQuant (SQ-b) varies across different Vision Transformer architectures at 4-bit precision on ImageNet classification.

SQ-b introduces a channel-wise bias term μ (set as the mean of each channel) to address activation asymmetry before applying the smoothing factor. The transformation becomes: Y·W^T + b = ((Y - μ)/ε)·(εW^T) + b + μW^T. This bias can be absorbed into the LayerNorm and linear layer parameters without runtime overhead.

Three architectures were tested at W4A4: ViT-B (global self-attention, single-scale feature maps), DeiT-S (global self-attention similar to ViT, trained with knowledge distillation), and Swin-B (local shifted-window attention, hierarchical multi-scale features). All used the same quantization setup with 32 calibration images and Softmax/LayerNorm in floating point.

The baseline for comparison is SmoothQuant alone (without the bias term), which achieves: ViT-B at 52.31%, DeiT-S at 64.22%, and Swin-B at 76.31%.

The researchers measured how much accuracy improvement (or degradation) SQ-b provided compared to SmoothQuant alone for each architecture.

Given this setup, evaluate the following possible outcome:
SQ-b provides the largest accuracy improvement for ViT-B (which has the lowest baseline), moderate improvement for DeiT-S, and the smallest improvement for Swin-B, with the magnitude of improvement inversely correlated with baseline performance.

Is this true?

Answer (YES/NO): NO